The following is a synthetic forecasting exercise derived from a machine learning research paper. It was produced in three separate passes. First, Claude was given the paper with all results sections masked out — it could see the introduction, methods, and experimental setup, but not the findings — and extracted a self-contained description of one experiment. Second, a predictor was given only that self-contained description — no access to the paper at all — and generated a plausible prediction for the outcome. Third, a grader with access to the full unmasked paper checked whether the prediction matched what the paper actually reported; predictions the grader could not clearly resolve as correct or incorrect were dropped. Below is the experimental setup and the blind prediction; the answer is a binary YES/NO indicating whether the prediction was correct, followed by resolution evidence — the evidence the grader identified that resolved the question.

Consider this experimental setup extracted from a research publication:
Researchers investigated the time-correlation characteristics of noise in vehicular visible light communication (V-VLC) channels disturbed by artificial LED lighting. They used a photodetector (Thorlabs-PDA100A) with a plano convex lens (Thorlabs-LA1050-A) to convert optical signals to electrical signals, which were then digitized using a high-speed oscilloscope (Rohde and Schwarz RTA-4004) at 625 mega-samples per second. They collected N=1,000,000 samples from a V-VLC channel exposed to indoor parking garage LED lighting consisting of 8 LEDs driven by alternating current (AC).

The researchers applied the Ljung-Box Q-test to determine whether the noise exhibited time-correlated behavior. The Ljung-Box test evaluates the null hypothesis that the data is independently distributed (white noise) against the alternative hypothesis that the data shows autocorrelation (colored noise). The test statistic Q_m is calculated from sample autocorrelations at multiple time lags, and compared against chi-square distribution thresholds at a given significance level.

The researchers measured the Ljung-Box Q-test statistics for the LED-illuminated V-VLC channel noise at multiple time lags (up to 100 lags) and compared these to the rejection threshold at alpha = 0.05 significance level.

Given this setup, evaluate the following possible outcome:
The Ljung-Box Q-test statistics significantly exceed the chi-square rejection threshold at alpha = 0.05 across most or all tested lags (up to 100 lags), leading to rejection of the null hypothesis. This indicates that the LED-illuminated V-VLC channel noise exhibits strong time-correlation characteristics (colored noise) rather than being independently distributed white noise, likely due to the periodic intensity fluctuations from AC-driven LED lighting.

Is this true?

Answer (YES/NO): YES